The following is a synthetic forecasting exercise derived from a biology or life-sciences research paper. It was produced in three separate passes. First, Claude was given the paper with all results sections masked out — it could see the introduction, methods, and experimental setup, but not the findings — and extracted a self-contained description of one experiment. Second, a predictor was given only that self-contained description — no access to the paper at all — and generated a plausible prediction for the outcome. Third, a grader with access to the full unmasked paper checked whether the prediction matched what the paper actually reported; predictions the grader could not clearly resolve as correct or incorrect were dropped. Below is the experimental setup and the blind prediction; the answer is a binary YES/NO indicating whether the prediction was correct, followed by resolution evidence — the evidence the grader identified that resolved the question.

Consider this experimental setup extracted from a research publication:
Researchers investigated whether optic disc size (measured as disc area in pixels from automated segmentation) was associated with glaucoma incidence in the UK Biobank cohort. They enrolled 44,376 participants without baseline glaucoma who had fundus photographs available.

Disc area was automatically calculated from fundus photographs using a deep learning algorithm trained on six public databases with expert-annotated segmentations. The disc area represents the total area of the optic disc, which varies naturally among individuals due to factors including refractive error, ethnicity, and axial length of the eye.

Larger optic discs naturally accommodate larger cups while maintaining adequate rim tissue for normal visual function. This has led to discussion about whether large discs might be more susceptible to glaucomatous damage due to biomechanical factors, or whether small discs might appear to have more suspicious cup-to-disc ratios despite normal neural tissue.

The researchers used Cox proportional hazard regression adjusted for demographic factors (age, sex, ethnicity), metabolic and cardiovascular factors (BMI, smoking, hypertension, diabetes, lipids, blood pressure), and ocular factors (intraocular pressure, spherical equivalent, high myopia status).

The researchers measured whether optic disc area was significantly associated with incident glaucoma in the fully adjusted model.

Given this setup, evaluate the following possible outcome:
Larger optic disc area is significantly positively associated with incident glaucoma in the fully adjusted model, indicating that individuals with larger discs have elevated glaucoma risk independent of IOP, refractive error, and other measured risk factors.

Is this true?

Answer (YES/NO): NO